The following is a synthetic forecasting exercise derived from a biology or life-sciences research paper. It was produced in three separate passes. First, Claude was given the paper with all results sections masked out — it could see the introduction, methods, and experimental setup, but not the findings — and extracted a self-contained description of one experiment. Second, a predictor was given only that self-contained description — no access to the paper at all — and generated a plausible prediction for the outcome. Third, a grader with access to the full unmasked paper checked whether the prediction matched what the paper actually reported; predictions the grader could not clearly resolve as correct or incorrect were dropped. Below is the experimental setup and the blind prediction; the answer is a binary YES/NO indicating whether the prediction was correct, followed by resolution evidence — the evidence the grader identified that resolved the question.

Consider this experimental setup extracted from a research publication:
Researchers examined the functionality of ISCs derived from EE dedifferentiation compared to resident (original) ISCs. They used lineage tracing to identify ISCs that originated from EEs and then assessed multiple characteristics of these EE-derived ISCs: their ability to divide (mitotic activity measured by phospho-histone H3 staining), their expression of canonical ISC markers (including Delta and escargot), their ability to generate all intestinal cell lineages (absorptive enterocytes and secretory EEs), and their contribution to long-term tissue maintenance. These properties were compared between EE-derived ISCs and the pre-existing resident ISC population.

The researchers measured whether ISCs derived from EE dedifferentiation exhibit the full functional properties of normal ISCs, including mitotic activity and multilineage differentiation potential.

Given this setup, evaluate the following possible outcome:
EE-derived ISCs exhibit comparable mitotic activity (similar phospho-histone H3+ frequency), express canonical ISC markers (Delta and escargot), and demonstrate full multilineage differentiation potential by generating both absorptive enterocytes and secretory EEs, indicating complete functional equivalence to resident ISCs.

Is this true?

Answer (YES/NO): NO